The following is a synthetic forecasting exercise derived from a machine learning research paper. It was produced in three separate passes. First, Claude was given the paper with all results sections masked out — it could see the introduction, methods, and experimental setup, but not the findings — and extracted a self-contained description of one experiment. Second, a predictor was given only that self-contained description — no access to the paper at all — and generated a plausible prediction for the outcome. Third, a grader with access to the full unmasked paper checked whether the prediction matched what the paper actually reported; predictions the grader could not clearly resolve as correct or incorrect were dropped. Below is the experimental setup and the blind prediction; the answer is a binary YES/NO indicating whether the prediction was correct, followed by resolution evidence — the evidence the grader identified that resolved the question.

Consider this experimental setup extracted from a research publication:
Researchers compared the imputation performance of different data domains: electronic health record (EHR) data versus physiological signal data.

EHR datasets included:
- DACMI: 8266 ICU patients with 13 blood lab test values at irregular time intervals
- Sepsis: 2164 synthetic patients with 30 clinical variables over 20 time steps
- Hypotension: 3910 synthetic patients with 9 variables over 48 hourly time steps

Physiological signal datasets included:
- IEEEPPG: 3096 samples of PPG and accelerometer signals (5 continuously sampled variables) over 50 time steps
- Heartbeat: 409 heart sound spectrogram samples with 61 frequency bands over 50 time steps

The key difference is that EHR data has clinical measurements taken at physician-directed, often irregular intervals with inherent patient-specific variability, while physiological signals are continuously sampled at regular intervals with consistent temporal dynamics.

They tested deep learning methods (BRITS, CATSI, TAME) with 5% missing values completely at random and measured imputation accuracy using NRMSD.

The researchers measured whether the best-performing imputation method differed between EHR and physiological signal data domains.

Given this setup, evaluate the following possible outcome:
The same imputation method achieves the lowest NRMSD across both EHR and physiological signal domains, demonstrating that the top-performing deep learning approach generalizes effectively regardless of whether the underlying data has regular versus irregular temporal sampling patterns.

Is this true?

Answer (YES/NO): NO